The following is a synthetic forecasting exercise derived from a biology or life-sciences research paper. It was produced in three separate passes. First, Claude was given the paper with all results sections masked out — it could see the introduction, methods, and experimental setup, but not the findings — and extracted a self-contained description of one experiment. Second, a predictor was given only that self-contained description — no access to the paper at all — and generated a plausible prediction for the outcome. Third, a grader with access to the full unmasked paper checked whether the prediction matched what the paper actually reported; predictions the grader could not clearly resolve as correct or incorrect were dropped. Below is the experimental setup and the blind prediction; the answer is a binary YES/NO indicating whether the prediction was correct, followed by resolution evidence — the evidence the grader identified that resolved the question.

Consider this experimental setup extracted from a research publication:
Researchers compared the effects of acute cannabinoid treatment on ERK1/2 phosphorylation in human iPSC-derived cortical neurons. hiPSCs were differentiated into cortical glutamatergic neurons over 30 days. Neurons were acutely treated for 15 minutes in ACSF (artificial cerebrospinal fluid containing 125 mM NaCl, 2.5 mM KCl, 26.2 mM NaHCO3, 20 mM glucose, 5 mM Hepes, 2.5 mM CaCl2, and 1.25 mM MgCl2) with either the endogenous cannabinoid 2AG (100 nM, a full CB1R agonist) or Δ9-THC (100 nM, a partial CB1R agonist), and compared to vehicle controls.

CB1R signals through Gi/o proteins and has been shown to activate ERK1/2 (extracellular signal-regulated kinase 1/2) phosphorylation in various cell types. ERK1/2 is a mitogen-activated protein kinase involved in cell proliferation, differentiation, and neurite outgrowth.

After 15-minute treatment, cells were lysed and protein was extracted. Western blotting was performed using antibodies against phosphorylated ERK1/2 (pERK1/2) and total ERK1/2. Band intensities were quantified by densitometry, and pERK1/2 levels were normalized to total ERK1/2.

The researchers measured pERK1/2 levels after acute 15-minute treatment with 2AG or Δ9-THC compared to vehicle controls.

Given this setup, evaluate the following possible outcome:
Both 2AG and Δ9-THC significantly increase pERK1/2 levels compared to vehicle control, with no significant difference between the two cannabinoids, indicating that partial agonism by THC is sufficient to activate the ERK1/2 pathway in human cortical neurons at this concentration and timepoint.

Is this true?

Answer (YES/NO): NO